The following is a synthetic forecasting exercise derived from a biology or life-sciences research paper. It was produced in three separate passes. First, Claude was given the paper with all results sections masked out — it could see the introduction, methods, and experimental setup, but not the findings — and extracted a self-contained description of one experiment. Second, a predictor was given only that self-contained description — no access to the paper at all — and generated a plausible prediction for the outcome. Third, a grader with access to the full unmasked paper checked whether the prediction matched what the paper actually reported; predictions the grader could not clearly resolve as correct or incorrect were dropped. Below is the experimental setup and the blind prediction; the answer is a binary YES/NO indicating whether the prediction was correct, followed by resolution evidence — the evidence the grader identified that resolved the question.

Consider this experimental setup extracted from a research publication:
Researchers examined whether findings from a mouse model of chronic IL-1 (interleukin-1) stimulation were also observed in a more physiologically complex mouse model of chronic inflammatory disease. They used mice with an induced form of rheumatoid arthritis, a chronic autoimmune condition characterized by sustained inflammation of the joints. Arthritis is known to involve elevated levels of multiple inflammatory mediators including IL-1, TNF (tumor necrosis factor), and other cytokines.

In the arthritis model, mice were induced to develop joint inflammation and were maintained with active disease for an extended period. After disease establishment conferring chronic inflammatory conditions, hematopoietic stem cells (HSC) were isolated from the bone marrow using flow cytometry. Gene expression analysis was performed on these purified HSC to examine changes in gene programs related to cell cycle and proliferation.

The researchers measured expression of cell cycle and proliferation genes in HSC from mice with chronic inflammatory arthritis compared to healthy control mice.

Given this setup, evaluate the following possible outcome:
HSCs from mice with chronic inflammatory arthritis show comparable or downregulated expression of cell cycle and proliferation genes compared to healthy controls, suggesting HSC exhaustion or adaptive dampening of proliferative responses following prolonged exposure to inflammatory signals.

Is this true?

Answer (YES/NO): YES